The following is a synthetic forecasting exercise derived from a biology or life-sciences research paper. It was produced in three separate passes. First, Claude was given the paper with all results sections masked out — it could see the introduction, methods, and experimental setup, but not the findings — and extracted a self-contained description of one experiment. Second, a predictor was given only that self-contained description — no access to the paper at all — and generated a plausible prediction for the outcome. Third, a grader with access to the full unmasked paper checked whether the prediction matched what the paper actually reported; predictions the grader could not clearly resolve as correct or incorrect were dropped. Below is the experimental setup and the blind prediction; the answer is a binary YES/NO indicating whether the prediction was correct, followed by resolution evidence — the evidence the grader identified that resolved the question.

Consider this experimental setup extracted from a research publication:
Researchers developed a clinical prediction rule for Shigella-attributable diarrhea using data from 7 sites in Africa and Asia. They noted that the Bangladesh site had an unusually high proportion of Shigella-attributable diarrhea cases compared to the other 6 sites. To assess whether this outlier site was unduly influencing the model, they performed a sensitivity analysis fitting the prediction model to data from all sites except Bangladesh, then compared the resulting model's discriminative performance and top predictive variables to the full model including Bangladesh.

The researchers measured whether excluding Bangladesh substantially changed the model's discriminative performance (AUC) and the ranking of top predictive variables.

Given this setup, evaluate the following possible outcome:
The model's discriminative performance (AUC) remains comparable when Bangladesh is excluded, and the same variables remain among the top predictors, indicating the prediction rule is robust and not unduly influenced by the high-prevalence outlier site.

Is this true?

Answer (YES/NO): NO